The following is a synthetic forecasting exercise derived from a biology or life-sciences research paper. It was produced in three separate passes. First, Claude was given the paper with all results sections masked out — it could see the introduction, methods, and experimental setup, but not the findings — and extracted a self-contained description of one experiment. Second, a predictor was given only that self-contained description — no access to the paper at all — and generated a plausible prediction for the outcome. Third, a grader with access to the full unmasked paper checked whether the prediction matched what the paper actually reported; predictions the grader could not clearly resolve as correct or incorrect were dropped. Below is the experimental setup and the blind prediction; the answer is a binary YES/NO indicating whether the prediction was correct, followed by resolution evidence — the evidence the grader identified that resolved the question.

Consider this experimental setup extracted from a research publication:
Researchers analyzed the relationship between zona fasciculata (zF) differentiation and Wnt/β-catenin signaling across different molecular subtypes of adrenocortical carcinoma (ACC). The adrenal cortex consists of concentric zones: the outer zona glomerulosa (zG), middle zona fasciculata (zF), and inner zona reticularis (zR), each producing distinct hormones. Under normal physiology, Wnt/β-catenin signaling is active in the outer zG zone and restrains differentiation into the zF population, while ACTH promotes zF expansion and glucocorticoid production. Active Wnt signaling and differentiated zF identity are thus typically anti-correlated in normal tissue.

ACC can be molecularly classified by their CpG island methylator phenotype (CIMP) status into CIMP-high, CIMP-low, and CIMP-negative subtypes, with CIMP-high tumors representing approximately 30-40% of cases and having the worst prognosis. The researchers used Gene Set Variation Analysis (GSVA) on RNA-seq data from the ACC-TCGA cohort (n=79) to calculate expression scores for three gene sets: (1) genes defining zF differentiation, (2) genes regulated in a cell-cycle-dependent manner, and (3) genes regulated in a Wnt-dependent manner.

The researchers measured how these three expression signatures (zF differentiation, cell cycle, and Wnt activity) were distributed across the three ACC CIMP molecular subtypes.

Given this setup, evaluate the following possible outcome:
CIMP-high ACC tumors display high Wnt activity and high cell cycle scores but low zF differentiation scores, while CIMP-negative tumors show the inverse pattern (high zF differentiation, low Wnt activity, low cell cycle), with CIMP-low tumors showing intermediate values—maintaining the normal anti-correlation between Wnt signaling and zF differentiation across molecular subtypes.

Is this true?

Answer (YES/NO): NO